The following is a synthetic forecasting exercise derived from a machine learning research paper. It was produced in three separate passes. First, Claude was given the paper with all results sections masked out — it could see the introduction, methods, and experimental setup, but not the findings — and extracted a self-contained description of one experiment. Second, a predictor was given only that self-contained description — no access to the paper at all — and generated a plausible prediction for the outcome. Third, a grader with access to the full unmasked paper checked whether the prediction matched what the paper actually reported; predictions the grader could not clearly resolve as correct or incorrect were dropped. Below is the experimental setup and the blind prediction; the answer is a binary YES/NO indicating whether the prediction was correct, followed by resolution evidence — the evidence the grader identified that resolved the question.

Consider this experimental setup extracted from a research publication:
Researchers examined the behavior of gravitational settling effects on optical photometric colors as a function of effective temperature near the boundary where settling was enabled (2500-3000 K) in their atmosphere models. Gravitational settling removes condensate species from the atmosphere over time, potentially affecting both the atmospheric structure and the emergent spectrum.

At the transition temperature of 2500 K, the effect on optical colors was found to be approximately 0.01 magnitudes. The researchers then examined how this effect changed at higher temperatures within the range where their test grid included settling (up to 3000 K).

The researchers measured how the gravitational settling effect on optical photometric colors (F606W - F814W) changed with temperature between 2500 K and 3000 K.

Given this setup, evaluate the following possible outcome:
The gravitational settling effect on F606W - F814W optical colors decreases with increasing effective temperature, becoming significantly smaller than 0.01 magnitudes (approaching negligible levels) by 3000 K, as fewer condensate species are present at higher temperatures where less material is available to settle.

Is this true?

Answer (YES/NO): NO